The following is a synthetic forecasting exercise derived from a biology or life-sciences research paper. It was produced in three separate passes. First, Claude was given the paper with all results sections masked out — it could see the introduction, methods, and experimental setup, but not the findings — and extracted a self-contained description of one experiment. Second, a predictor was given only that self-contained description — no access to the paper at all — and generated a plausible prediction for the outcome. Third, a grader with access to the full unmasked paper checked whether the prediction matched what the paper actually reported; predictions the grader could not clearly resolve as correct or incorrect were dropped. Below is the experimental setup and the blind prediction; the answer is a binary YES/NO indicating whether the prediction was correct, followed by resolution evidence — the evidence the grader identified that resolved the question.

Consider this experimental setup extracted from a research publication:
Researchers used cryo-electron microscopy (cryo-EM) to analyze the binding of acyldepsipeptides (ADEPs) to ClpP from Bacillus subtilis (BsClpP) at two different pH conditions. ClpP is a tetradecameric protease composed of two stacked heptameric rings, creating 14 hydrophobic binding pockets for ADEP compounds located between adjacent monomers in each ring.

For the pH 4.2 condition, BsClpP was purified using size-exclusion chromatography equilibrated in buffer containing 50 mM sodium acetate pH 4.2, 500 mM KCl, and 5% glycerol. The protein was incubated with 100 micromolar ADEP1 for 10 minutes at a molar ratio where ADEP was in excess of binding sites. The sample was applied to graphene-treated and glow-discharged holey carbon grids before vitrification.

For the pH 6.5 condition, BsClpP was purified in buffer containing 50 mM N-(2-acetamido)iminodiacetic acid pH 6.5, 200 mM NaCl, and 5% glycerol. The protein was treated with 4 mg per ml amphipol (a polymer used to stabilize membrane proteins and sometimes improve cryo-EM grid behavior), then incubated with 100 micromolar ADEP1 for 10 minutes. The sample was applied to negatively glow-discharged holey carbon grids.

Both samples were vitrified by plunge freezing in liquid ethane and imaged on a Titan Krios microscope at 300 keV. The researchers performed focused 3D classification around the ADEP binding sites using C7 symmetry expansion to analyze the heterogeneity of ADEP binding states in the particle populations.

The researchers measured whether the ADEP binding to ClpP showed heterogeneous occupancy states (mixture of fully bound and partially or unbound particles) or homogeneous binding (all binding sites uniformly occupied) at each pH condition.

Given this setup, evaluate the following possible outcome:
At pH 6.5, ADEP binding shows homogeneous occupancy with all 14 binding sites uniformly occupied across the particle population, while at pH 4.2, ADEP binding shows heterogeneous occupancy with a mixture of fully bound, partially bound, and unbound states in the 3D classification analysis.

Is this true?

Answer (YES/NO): NO